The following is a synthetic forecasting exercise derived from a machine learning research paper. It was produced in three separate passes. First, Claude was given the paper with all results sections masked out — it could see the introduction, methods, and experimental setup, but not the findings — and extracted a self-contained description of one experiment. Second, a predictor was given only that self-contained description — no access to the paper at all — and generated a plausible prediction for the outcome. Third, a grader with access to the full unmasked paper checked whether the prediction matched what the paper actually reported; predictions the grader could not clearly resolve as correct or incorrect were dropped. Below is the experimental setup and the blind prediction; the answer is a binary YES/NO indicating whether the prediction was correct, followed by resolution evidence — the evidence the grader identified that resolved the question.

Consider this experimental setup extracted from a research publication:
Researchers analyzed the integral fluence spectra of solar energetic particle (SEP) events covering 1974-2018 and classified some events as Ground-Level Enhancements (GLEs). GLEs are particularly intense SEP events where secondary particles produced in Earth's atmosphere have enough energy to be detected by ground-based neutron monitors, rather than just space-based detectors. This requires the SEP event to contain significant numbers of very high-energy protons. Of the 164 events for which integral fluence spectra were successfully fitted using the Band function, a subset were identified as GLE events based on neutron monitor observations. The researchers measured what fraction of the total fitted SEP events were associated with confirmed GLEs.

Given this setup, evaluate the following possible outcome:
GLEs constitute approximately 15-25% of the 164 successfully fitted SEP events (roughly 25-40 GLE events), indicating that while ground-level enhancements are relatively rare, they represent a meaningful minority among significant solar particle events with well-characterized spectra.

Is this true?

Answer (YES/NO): YES